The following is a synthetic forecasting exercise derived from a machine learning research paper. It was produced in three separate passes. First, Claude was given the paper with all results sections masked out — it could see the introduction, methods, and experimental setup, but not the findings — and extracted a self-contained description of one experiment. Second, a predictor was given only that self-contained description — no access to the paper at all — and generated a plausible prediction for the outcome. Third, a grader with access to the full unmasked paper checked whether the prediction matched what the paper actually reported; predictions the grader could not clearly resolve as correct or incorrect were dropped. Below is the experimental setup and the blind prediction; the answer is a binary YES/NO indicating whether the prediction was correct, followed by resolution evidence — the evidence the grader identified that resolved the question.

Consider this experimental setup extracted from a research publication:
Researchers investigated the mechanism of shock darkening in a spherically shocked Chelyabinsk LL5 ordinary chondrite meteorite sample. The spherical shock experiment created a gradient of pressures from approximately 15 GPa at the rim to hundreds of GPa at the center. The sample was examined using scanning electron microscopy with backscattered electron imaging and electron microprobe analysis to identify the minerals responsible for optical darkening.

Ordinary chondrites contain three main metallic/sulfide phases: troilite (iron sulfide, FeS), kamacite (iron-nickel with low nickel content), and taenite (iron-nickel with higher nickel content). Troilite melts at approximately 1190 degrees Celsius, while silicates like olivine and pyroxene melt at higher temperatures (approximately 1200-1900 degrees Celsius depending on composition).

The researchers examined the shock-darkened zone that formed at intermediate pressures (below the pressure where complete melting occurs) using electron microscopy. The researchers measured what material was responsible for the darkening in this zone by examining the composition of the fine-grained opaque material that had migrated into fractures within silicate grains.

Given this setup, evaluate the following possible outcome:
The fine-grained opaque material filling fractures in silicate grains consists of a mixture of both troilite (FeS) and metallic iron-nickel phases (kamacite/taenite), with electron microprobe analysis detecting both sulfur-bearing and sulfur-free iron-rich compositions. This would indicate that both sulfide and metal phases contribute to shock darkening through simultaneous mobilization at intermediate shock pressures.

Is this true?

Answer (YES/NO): NO